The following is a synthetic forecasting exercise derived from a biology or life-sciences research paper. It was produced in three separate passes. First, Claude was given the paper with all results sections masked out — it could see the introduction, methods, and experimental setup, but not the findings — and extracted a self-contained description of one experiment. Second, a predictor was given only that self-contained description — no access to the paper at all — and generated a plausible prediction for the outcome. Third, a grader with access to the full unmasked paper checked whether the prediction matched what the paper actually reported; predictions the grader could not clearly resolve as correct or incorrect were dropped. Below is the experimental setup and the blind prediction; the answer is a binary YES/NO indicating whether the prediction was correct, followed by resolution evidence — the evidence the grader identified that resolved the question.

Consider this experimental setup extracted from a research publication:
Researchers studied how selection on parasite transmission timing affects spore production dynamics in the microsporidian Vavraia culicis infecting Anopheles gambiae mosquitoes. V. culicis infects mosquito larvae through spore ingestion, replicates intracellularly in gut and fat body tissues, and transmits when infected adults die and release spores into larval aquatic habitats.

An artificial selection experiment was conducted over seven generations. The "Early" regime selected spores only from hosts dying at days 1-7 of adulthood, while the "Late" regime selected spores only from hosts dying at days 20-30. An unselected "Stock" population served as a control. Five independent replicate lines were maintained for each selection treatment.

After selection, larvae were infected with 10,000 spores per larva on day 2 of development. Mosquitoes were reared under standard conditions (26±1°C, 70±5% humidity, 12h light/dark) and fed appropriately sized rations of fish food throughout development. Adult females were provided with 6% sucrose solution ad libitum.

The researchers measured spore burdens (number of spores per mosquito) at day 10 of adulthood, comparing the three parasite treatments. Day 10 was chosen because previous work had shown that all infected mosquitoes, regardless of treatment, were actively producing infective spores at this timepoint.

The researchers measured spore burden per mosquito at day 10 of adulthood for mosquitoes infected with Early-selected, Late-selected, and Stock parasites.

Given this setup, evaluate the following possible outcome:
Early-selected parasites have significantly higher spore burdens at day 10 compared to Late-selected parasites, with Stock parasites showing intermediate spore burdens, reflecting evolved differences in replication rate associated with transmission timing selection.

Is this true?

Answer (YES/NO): NO